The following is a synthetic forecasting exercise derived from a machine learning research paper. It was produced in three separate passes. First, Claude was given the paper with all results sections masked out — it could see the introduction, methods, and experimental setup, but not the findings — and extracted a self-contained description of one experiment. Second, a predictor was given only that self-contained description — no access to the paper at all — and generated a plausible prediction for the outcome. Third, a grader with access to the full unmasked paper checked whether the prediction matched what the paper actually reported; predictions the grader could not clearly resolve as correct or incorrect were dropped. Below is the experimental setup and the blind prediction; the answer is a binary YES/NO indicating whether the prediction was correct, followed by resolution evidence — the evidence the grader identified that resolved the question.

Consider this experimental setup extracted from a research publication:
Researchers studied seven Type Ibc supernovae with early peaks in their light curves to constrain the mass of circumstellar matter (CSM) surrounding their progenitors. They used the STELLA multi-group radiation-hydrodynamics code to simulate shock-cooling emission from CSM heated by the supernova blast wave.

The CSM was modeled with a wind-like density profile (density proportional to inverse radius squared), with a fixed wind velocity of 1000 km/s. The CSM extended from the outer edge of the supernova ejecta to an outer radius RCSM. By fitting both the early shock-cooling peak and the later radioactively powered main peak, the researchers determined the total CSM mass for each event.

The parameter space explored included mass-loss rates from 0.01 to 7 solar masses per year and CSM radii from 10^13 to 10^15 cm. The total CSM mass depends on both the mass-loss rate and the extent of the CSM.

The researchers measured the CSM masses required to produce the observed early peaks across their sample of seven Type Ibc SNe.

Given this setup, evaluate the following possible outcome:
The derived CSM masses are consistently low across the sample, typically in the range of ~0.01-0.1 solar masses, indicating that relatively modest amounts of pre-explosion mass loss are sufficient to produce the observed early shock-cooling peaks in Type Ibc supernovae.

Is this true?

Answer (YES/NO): NO